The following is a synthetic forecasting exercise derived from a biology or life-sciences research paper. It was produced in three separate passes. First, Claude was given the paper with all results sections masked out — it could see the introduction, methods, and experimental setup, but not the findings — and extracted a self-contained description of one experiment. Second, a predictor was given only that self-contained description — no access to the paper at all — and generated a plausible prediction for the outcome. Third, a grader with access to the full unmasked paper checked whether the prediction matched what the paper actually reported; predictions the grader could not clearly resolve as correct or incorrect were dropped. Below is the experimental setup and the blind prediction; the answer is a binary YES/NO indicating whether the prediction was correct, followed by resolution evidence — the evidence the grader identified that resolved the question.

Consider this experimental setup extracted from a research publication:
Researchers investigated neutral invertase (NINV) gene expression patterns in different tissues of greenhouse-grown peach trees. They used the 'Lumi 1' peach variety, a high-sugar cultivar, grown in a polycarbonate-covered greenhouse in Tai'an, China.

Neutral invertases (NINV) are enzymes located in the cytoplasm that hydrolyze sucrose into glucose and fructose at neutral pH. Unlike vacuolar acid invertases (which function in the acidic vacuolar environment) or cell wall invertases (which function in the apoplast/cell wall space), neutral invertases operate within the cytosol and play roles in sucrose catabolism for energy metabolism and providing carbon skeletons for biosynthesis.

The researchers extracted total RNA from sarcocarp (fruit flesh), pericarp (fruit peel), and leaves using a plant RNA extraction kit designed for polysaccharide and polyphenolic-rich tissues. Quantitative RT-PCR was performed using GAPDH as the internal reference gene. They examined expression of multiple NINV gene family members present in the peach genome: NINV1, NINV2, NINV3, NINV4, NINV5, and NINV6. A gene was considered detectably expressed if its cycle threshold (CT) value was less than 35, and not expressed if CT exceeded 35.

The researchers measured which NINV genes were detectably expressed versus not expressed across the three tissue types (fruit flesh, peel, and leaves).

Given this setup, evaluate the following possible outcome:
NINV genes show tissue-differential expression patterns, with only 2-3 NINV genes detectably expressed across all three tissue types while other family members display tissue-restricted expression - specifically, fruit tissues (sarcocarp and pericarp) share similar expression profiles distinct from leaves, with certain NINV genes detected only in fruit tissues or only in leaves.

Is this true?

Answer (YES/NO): NO